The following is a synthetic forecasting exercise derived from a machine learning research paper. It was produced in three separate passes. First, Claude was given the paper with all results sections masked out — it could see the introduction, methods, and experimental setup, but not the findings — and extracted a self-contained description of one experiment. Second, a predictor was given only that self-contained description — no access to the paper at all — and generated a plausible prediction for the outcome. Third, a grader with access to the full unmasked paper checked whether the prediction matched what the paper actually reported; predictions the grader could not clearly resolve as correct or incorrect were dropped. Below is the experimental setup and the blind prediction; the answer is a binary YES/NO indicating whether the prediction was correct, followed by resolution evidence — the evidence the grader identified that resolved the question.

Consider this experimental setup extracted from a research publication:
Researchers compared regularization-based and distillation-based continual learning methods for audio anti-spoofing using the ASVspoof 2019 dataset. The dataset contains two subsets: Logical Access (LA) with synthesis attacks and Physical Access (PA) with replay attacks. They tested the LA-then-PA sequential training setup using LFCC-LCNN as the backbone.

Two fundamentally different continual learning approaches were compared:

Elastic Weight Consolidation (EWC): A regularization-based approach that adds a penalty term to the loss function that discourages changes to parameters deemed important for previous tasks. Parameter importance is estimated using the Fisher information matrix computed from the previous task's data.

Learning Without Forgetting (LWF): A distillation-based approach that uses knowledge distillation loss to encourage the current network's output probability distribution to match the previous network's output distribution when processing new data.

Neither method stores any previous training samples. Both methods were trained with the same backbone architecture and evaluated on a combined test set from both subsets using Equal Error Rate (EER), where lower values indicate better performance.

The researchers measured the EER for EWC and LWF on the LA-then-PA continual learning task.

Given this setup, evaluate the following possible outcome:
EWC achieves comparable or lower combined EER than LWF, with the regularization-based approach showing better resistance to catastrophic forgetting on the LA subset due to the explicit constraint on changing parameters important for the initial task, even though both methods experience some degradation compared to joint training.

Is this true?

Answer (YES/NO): YES